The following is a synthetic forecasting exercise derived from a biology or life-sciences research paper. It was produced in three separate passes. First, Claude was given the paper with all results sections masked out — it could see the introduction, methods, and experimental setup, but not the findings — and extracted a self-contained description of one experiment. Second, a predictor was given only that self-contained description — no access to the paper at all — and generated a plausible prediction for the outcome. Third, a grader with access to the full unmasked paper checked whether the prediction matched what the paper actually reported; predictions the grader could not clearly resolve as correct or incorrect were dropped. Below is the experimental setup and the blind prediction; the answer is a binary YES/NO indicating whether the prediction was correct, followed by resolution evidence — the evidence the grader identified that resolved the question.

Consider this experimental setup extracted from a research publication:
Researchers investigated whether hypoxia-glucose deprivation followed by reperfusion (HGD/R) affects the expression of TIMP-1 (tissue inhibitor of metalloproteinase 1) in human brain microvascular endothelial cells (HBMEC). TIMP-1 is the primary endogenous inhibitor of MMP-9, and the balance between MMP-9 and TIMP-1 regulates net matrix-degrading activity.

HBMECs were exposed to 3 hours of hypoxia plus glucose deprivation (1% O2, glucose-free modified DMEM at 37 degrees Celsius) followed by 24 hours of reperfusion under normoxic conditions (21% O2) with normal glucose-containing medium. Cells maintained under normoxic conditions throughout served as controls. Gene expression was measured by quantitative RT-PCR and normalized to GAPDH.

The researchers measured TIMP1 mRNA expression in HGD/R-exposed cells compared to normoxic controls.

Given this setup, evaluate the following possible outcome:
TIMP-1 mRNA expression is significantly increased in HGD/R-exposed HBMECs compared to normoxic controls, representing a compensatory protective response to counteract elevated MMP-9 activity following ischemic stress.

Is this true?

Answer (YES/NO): NO